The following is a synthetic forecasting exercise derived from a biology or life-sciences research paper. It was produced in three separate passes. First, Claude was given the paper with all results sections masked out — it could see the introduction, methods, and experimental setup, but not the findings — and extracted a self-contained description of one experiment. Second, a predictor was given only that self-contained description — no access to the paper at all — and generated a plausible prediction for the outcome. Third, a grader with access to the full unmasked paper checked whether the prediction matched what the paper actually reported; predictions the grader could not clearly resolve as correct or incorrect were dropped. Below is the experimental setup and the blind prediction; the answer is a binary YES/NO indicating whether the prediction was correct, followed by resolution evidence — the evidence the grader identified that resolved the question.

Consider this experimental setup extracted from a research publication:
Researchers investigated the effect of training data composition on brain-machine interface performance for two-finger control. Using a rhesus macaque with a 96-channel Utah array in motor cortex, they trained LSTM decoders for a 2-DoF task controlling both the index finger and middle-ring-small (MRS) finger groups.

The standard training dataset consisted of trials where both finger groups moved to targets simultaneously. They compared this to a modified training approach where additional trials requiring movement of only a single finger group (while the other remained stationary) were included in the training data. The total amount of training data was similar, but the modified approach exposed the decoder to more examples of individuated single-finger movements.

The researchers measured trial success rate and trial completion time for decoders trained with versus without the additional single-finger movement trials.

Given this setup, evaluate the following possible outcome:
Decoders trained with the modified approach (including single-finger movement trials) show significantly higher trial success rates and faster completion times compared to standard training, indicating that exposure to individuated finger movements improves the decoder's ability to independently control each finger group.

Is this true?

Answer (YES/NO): YES